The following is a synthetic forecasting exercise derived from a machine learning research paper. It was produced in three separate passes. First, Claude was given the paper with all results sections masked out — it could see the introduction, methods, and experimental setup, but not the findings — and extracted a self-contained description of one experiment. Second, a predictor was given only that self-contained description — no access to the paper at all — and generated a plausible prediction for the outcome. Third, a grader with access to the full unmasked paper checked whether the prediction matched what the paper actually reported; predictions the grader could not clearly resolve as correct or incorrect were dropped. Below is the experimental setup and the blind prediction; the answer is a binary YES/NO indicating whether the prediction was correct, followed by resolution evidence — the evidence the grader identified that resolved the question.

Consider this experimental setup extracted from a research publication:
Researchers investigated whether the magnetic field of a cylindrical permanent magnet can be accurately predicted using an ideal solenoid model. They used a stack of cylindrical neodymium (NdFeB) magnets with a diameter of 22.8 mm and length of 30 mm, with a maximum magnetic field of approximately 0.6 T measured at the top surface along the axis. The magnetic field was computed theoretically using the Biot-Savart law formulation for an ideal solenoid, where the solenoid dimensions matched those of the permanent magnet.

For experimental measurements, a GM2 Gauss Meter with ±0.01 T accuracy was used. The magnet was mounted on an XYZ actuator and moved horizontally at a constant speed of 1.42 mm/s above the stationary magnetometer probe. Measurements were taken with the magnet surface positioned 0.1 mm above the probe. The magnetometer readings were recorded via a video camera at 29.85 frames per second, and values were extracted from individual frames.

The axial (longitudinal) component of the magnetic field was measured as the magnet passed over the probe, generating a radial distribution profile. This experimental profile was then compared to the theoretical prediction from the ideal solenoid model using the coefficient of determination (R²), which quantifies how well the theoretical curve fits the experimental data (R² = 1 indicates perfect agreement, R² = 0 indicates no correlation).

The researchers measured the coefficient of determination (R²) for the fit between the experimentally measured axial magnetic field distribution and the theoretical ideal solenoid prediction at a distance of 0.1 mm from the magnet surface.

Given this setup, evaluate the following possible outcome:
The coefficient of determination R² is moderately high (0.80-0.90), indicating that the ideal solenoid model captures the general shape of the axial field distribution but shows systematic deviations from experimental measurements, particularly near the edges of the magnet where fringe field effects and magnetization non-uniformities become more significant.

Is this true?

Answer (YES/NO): NO